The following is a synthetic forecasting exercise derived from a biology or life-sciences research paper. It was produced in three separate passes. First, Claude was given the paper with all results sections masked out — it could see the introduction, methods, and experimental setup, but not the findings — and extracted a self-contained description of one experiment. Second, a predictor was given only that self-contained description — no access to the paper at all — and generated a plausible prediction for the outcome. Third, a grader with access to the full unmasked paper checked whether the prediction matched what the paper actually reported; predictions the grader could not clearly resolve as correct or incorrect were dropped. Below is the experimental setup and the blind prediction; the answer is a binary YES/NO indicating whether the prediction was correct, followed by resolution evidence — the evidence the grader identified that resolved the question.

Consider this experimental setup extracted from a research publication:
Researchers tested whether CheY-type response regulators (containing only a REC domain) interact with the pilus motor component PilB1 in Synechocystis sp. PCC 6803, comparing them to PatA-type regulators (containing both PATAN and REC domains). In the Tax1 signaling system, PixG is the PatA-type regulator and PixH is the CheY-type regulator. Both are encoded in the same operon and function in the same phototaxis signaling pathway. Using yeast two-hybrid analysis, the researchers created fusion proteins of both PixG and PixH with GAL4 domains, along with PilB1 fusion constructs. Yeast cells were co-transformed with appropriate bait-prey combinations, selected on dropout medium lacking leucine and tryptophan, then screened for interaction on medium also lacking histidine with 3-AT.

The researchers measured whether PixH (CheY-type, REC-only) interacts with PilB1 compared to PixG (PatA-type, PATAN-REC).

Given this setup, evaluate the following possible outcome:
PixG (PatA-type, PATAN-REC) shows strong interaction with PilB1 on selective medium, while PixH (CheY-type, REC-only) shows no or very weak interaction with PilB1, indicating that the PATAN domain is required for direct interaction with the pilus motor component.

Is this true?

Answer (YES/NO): YES